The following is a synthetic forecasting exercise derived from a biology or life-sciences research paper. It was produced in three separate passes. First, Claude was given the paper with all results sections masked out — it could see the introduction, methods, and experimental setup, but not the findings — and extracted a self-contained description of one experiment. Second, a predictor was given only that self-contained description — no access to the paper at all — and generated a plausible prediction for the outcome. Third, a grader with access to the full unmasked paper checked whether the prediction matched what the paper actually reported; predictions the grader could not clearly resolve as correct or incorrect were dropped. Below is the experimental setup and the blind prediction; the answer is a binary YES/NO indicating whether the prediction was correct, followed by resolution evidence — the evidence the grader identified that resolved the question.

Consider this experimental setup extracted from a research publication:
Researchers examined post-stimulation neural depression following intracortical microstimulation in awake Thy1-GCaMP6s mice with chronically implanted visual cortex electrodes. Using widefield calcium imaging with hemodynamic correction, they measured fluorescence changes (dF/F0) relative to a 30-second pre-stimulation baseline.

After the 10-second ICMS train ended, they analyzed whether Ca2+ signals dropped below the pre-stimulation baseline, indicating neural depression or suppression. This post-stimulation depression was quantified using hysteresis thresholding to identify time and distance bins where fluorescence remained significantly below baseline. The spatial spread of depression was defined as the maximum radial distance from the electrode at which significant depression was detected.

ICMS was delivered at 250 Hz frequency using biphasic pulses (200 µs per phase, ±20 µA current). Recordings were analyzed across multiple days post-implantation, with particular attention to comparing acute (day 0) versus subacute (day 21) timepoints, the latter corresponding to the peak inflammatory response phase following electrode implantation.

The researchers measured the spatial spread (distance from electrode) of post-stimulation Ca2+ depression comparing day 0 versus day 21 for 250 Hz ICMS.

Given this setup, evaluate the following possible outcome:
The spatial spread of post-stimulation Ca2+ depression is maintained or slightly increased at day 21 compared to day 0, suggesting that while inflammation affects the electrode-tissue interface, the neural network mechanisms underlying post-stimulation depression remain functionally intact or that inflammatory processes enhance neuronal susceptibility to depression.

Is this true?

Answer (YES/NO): NO